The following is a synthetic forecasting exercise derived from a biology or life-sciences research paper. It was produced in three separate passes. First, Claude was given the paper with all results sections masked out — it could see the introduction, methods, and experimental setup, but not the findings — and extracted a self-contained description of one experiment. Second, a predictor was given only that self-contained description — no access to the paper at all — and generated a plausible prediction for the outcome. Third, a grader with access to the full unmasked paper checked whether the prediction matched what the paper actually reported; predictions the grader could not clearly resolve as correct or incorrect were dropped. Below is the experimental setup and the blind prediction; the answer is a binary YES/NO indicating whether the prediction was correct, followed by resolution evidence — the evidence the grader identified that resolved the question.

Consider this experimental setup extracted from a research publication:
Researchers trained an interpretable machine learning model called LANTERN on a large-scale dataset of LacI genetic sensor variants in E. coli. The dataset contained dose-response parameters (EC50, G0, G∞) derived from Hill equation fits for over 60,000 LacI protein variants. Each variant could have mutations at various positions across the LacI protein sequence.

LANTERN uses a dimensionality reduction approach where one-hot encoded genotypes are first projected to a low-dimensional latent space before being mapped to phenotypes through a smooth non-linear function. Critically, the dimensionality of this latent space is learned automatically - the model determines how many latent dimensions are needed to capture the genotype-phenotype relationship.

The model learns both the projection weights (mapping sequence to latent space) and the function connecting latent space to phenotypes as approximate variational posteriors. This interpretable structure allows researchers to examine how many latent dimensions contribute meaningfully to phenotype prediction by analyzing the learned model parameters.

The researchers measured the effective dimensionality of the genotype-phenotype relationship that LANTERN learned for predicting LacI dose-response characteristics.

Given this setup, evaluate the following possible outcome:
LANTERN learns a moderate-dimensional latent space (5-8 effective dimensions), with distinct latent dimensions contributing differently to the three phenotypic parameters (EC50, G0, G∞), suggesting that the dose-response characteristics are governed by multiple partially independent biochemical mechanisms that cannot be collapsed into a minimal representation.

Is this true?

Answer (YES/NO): NO